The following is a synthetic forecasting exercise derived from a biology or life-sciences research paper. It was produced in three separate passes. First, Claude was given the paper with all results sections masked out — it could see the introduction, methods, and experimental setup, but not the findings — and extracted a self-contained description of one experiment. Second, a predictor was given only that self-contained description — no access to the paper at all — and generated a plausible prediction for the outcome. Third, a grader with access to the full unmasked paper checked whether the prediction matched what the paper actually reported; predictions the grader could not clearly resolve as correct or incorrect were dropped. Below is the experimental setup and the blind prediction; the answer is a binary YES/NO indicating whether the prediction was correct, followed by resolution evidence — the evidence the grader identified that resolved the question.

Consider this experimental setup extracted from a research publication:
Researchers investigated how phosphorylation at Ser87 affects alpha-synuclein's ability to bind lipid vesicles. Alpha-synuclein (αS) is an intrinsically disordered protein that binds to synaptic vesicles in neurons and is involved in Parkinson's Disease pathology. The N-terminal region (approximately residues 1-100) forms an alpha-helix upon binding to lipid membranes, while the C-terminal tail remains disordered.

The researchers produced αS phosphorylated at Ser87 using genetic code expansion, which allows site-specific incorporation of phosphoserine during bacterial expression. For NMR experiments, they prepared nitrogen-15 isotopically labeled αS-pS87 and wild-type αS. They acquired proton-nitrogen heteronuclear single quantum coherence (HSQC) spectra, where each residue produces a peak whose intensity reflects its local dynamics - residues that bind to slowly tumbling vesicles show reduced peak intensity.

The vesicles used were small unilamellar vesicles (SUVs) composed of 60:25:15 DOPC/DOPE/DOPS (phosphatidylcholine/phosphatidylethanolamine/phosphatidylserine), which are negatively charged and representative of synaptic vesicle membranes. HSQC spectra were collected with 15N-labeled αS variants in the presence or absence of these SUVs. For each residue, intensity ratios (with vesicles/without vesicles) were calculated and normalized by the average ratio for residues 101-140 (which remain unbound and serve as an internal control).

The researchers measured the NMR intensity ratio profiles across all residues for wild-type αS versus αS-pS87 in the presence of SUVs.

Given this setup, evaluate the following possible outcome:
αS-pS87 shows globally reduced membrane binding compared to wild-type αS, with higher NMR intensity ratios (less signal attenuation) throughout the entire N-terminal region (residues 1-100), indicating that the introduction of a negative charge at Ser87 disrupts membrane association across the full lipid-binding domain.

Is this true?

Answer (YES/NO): NO